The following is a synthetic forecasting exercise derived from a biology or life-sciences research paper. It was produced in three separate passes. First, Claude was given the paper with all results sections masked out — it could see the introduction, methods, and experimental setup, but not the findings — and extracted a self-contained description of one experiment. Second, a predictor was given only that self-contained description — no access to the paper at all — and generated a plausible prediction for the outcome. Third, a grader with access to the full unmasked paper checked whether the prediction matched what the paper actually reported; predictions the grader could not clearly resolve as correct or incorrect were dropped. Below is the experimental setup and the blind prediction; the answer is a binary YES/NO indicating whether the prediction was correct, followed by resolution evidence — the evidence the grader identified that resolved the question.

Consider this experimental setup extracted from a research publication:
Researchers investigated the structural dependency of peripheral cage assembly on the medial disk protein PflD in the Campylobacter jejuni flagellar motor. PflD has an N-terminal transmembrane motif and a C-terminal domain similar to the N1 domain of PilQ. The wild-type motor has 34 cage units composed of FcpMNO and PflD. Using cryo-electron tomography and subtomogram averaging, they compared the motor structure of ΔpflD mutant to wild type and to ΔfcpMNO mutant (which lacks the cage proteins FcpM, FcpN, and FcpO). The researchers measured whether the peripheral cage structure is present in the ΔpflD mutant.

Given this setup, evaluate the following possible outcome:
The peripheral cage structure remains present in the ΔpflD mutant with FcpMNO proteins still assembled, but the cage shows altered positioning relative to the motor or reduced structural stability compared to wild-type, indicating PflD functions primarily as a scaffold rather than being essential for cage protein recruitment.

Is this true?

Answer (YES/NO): NO